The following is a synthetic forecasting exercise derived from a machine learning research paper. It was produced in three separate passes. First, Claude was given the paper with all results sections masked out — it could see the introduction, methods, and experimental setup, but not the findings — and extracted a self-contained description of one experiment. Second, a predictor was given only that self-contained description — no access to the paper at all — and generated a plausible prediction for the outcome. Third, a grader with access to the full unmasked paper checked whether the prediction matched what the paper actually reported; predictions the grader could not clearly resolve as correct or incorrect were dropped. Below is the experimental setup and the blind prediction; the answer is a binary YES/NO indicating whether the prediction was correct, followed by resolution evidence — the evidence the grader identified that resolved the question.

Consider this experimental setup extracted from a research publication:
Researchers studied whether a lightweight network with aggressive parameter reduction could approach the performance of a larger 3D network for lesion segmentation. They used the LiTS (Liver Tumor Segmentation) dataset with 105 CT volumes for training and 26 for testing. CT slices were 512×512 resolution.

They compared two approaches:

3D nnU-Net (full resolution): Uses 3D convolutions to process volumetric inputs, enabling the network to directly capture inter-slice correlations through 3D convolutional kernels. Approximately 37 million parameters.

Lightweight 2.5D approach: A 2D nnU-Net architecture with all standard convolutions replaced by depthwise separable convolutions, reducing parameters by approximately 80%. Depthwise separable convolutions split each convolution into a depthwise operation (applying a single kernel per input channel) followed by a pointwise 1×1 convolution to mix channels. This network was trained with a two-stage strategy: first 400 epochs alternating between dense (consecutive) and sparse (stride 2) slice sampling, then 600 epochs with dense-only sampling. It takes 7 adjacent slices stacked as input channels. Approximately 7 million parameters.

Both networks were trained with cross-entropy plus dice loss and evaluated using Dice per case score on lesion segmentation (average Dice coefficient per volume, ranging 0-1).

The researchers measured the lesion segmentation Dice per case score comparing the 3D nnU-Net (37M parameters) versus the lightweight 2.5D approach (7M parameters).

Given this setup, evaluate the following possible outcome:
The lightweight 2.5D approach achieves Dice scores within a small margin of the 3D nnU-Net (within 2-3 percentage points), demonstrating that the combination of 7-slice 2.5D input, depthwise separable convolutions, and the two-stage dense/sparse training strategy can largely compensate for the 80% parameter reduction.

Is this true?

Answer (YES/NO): YES